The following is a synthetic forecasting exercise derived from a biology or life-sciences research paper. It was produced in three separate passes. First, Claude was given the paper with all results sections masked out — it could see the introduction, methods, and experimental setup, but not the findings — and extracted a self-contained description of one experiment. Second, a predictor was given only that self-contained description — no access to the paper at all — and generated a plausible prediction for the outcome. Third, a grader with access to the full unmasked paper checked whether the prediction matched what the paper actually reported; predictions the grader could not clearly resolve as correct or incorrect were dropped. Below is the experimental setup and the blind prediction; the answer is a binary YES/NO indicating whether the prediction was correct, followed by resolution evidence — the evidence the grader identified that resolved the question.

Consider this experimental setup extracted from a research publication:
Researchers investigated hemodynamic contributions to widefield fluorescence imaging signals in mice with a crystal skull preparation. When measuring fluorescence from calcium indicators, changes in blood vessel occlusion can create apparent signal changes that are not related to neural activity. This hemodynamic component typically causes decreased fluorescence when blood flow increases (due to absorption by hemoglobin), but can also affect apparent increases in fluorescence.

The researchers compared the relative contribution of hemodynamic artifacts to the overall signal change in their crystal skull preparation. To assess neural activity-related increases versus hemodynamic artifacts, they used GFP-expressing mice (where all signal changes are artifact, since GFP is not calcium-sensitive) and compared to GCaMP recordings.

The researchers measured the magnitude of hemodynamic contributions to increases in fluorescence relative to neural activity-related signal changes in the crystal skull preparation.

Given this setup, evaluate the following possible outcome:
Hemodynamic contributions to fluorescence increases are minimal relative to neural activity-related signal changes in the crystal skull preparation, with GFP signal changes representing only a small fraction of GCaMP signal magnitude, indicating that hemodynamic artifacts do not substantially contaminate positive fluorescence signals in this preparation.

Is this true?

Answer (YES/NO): YES